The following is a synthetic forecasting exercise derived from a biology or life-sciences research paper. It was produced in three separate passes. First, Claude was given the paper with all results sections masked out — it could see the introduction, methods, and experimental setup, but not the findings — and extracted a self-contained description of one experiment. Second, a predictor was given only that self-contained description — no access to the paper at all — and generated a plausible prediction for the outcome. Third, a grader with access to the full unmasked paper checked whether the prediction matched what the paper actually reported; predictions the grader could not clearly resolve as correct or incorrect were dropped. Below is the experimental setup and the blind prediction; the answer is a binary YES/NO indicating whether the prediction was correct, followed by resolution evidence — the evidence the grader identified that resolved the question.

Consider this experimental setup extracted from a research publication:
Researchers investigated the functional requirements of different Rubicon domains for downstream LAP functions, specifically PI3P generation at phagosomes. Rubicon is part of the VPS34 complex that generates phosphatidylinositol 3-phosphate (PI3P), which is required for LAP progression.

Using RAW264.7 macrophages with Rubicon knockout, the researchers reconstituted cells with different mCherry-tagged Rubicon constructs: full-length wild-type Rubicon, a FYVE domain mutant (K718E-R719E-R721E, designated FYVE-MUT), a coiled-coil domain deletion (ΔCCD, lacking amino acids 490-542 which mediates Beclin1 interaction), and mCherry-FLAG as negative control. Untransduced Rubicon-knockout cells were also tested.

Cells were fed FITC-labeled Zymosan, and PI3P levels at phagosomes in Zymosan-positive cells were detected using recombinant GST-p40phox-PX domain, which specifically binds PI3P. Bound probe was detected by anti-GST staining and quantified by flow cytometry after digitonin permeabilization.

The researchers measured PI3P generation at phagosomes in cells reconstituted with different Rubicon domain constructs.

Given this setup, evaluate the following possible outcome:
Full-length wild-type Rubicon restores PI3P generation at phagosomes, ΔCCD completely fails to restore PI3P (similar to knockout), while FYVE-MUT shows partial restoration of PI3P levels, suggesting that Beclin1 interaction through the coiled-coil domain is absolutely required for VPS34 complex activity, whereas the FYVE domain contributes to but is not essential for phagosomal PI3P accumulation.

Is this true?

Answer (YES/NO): NO